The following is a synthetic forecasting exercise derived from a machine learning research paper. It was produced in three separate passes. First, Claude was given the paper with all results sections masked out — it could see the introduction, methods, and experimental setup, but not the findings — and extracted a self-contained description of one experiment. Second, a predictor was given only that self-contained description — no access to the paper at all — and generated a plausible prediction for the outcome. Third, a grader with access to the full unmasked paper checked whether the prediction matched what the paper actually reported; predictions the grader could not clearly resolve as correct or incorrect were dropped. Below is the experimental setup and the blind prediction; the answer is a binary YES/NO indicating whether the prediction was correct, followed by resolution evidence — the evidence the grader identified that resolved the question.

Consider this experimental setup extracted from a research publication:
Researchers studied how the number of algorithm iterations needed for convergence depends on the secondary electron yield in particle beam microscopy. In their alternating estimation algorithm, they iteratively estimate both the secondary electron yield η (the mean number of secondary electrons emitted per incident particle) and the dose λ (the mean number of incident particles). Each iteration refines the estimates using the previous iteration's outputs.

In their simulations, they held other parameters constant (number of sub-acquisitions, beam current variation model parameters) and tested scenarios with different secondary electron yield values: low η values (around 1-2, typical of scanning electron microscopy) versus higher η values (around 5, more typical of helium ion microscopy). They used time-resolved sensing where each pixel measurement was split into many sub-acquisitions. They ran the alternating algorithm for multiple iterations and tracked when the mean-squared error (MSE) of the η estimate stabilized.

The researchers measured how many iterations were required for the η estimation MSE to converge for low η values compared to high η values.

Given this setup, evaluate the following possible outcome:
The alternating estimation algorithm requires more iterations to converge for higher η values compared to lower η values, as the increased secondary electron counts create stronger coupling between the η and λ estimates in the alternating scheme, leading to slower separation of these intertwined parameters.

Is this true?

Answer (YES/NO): NO